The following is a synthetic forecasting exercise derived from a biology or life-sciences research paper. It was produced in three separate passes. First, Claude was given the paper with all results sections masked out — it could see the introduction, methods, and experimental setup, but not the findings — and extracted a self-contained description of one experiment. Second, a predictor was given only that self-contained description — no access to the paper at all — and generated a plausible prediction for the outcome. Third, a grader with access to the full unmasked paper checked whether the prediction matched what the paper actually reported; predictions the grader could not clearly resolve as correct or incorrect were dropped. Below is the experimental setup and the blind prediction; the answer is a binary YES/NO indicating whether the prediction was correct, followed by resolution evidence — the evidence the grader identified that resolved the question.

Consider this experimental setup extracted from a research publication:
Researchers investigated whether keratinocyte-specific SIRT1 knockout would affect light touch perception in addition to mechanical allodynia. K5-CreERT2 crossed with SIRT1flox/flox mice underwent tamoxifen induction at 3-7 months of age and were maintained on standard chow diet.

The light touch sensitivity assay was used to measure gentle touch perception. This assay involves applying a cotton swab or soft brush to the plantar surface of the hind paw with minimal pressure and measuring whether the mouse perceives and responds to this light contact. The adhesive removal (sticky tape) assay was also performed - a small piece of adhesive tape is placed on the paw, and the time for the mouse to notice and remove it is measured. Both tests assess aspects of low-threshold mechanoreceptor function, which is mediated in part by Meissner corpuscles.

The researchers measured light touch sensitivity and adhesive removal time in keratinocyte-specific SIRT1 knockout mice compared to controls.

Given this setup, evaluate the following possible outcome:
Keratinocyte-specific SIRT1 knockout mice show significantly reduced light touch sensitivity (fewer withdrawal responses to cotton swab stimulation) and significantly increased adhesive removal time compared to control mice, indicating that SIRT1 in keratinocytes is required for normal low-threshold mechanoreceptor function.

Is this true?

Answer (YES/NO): NO